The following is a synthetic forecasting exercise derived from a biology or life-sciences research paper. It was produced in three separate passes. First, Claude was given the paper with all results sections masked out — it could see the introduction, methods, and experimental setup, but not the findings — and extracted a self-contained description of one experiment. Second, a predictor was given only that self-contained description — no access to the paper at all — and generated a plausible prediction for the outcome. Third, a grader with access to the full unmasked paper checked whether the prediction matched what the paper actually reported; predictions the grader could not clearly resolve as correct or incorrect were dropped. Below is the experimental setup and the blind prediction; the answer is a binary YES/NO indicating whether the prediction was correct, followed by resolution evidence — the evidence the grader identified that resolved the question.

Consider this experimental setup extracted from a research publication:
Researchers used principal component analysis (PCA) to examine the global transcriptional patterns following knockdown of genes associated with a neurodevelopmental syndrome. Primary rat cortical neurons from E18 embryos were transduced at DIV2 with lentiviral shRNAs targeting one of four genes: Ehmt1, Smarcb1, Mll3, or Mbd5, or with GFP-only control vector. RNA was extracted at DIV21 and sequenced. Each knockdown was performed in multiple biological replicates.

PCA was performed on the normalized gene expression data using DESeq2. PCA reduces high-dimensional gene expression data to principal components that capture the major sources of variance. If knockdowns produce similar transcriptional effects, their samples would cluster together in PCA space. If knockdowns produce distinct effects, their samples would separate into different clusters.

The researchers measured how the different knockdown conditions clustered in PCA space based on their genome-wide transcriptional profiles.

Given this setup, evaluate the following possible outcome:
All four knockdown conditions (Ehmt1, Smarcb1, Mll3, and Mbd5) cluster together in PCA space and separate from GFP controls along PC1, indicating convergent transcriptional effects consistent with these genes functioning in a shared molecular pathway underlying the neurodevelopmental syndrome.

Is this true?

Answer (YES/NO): NO